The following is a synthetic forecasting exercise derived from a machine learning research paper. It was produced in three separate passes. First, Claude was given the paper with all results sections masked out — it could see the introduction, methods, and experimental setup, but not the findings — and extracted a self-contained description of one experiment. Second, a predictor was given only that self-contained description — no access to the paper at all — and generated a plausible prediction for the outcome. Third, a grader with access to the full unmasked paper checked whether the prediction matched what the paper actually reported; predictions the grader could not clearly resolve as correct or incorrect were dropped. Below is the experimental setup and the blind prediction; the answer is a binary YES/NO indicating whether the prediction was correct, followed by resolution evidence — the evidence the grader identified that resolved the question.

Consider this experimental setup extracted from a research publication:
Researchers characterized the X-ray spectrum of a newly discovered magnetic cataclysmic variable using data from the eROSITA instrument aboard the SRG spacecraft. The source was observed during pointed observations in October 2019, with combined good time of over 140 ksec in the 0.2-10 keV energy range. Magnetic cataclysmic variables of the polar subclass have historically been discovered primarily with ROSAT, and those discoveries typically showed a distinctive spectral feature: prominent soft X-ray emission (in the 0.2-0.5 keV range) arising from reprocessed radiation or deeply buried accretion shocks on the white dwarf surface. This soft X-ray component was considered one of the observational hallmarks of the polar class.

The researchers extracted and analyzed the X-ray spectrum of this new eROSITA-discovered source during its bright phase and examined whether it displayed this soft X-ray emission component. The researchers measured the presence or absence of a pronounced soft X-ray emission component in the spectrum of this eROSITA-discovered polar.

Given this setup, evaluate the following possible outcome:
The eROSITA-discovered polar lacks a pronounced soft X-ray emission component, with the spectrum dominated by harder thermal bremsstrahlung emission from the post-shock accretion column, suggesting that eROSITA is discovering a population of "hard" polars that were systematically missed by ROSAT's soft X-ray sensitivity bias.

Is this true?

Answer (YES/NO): YES